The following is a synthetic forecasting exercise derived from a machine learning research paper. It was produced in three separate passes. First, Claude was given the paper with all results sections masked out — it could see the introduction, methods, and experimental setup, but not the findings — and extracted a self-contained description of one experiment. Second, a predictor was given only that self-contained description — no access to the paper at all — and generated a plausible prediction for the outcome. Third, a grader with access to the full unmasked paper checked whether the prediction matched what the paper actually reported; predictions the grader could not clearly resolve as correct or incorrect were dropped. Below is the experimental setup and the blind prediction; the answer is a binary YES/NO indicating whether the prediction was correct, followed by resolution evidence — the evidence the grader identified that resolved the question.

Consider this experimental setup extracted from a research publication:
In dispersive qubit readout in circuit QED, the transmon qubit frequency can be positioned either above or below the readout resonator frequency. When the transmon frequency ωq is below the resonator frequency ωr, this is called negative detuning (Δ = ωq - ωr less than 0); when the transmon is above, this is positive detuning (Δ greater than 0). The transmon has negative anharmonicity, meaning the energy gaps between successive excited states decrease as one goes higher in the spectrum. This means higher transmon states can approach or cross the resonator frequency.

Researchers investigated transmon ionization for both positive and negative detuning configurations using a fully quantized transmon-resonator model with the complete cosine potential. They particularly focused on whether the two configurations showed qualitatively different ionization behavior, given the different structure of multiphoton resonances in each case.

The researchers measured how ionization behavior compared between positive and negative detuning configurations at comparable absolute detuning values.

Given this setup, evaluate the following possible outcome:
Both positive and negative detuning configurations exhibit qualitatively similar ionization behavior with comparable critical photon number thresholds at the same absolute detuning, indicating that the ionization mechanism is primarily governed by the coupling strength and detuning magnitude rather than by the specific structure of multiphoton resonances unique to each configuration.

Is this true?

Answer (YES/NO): NO